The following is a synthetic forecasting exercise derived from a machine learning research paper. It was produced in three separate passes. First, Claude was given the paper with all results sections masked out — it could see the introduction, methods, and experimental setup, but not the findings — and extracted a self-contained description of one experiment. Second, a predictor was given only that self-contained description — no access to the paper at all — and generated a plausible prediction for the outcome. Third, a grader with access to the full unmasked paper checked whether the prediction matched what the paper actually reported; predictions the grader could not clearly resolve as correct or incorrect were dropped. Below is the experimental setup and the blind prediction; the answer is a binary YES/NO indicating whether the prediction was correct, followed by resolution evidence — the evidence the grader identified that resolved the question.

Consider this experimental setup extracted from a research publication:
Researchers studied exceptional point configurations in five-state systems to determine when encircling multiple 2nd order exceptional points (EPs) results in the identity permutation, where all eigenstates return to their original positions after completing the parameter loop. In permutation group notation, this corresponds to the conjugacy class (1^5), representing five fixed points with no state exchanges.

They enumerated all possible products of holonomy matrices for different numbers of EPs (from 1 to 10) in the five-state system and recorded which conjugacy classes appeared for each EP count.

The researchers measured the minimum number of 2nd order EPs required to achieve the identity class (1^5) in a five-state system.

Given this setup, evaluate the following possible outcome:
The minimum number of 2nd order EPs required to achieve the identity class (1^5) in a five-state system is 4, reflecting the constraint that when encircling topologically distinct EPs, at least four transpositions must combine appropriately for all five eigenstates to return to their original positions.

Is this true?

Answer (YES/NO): NO